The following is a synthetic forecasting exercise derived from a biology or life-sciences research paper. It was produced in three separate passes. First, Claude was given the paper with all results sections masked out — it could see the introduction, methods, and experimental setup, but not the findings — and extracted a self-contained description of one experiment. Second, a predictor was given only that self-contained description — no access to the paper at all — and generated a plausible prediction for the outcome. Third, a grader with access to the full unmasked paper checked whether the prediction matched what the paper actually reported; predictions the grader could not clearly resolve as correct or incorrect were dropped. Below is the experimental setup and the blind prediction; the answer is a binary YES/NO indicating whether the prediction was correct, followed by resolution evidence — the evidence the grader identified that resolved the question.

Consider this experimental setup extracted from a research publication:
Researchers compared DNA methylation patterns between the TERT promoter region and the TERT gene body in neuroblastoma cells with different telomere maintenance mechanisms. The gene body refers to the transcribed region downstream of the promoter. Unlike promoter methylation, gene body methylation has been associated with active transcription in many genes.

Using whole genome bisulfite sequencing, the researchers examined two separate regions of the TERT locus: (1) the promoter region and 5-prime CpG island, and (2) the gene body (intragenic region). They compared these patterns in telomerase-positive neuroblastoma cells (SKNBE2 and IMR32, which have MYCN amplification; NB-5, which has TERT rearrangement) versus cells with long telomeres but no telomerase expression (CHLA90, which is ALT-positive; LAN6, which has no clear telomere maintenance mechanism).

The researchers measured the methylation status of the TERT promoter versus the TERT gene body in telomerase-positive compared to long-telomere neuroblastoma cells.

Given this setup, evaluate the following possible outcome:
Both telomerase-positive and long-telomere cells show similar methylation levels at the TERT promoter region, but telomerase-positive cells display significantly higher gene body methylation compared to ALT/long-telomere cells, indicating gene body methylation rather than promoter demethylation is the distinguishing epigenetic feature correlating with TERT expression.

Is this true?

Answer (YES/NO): YES